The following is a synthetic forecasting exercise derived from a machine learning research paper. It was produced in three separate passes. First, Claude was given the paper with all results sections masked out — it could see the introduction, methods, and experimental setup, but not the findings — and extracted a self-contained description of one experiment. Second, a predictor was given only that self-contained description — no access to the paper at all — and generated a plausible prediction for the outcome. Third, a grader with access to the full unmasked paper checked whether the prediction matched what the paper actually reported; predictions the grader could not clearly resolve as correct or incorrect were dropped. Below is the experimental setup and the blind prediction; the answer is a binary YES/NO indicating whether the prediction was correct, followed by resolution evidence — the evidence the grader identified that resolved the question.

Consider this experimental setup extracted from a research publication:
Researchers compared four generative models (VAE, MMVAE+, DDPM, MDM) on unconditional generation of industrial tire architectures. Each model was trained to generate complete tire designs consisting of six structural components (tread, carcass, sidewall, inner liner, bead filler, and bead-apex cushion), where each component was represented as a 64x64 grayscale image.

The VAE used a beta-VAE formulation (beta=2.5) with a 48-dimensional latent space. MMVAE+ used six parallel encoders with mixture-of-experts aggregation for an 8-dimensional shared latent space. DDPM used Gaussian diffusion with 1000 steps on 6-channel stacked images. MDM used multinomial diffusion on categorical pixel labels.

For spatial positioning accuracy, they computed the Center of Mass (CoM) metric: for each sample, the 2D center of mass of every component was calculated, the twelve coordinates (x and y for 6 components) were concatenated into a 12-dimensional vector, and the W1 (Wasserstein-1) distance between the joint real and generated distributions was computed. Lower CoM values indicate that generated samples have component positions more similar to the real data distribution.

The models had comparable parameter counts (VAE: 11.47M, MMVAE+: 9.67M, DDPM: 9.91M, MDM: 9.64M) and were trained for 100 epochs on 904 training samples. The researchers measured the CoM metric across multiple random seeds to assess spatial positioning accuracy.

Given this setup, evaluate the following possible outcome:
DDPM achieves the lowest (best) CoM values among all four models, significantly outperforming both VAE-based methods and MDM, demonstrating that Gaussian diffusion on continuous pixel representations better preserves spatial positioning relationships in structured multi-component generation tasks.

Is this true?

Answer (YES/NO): NO